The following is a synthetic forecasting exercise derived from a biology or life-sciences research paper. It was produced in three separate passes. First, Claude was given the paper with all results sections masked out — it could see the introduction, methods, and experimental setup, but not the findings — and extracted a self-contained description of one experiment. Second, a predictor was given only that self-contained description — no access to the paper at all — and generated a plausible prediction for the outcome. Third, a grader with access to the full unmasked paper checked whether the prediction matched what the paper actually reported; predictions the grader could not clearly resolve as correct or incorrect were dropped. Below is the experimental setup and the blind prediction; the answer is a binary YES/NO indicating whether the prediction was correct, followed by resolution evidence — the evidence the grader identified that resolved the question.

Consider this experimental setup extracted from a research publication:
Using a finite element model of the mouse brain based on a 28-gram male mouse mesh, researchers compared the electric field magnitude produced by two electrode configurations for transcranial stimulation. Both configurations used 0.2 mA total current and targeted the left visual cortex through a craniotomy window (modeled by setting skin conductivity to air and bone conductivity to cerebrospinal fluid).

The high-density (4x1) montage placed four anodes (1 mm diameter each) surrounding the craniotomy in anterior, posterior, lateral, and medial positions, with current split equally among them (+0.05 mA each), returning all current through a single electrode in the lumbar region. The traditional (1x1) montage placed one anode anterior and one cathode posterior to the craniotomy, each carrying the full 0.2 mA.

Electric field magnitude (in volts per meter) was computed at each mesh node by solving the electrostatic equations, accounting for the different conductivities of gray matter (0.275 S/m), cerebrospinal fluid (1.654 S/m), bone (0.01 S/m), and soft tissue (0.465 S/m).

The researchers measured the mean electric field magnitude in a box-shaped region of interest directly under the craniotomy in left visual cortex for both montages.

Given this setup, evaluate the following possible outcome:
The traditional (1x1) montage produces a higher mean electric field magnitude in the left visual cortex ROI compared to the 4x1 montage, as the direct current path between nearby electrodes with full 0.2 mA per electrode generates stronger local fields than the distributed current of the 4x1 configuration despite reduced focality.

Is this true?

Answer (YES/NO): YES